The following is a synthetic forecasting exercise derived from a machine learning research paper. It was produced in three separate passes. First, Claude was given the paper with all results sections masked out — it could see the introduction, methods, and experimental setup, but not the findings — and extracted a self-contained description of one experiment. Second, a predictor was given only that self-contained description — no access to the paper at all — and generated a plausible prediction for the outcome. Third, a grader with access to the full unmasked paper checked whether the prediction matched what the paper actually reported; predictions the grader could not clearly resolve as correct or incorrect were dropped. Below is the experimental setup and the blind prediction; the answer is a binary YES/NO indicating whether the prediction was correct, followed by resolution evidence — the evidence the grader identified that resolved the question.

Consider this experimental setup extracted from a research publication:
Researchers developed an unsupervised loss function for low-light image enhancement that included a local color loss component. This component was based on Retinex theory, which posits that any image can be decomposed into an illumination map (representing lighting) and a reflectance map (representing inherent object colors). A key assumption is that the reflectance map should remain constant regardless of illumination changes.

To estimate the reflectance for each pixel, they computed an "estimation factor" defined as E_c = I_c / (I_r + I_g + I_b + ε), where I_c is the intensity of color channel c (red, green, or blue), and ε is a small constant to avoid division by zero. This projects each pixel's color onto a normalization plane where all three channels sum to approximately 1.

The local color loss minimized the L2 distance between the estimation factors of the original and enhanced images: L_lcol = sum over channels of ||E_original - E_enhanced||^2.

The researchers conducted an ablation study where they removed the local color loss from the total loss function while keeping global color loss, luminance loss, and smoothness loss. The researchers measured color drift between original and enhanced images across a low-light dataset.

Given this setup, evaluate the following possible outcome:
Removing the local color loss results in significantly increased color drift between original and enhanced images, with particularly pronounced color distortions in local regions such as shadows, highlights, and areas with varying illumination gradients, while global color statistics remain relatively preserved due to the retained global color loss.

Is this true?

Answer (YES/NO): NO